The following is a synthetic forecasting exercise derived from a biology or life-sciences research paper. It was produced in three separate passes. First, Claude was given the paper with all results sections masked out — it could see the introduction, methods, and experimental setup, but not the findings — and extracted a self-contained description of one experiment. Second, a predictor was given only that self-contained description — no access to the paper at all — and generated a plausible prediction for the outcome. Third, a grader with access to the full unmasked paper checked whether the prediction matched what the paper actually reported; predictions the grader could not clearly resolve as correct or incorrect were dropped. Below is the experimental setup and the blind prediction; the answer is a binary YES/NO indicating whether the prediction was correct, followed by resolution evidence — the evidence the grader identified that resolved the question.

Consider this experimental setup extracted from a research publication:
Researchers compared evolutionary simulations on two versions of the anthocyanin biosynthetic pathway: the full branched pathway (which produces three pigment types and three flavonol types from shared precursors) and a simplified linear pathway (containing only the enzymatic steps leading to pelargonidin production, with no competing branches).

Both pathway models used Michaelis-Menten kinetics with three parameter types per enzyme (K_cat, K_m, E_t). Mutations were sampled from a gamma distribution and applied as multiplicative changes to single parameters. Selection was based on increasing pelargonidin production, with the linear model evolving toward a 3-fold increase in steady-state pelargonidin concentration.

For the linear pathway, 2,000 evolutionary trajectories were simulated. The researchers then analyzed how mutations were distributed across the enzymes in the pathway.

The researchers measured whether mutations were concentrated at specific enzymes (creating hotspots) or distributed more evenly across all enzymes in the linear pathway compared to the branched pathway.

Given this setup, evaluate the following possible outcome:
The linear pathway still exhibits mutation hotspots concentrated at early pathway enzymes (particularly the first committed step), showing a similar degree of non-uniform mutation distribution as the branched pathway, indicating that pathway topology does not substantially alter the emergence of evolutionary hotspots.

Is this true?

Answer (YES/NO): NO